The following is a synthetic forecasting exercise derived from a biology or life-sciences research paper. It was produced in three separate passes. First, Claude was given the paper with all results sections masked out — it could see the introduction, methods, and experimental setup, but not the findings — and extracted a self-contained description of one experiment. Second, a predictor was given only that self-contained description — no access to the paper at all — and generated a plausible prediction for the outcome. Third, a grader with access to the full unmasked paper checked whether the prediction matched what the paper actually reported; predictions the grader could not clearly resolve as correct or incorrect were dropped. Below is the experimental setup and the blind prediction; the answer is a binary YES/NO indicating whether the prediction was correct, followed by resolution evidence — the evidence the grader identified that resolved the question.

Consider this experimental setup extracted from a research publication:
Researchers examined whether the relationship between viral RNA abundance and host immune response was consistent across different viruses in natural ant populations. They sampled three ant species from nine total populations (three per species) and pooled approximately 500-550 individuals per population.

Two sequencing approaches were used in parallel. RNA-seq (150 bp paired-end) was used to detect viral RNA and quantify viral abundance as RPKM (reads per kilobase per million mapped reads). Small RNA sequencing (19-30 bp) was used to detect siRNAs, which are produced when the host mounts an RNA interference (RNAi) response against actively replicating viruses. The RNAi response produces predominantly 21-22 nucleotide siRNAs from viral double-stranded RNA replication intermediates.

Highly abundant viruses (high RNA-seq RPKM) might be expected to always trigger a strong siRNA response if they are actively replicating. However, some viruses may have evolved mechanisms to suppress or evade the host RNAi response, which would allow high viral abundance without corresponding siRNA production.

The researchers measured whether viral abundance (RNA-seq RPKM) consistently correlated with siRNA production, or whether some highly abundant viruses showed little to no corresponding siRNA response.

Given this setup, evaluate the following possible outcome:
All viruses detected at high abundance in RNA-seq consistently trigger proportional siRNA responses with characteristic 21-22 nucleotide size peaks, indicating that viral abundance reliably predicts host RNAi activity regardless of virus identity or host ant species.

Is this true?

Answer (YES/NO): NO